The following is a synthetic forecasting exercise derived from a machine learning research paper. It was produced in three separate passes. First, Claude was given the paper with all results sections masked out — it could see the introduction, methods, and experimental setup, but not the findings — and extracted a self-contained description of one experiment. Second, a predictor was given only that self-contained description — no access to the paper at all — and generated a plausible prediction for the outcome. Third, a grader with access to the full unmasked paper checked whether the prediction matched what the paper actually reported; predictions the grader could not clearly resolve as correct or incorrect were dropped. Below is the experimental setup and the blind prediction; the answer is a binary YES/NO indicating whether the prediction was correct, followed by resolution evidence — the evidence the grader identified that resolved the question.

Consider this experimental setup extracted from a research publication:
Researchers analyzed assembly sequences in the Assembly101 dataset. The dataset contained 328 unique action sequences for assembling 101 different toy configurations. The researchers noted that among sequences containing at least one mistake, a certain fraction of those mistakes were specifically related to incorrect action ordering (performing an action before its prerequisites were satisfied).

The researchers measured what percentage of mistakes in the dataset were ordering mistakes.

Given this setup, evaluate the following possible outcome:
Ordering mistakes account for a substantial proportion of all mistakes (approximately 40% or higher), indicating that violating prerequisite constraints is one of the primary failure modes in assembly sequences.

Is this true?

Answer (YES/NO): NO